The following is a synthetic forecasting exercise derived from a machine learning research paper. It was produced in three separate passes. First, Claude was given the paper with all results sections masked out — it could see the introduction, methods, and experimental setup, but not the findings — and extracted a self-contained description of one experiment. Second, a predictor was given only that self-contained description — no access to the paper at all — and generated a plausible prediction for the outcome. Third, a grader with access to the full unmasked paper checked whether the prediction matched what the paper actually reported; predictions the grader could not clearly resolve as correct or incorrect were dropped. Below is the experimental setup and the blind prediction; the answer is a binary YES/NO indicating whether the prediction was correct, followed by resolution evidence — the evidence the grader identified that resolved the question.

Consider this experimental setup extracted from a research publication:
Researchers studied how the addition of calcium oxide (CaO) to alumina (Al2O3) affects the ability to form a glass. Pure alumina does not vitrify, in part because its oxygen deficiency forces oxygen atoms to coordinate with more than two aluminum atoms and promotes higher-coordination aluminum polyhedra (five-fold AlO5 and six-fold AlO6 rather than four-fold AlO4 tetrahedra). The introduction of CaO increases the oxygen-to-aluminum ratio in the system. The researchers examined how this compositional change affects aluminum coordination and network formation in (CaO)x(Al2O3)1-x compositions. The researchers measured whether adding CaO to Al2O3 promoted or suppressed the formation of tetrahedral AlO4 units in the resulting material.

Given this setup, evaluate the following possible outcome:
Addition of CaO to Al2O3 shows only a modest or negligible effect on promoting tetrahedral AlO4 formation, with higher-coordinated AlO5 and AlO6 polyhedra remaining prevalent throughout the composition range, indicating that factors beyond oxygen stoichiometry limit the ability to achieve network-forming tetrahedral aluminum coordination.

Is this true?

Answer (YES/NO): NO